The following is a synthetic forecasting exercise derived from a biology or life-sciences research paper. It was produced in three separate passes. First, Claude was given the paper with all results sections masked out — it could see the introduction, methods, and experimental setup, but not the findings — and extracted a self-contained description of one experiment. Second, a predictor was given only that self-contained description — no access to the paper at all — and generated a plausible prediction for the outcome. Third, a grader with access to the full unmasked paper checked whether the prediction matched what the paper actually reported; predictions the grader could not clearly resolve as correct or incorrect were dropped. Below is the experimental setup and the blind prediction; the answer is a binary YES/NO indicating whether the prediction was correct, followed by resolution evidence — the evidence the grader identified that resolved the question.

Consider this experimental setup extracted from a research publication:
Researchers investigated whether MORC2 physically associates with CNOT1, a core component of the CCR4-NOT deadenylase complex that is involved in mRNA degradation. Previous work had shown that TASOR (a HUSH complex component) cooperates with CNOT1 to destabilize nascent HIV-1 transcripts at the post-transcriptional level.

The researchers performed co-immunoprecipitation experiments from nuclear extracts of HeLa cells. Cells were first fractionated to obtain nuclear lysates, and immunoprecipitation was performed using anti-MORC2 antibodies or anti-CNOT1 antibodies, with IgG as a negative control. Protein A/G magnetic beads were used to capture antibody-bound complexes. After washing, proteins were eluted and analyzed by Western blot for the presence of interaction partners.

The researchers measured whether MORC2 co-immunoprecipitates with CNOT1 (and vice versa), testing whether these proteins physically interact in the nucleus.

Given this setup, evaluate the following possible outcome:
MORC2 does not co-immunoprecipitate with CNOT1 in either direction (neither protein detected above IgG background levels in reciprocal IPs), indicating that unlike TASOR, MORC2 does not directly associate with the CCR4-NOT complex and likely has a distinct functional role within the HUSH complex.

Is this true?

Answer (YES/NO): NO